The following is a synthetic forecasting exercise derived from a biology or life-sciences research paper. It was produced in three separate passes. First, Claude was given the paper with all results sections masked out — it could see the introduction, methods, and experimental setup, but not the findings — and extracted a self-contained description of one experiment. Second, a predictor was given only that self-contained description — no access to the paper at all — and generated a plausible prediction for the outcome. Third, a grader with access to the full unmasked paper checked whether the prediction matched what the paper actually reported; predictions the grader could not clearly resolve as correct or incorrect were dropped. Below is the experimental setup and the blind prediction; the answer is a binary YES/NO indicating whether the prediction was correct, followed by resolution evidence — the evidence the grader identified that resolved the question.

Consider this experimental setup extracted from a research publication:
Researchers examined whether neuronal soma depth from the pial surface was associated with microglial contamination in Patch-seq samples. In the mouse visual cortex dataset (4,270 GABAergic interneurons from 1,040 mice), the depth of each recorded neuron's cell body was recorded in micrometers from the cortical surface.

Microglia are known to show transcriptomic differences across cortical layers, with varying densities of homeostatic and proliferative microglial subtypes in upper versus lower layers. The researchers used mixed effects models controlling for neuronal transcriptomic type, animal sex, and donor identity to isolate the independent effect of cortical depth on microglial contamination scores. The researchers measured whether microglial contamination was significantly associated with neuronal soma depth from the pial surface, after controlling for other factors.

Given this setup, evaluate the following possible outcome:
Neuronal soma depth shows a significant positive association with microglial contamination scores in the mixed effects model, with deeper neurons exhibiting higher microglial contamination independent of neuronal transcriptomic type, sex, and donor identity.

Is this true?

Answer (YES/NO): NO